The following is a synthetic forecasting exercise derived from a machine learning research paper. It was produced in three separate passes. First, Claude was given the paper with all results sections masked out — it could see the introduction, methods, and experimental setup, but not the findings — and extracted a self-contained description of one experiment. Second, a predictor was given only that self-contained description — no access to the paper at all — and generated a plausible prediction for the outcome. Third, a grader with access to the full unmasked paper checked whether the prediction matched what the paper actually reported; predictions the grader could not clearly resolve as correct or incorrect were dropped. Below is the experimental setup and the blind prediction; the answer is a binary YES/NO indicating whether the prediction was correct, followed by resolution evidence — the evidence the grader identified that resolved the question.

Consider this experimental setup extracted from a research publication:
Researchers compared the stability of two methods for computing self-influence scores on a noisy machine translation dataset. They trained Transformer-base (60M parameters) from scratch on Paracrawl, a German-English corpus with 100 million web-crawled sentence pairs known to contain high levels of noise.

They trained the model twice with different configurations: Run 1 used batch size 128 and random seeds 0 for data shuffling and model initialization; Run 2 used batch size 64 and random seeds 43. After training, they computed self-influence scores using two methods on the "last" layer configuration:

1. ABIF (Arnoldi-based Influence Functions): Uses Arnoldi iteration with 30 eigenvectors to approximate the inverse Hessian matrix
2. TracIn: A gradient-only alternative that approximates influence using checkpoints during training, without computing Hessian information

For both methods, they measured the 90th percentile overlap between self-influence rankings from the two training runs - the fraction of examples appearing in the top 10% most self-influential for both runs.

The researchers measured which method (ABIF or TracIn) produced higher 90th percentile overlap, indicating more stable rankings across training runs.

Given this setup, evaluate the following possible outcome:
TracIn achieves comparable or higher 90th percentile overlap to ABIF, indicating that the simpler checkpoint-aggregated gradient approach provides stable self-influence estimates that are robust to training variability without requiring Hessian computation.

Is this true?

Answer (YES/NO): YES